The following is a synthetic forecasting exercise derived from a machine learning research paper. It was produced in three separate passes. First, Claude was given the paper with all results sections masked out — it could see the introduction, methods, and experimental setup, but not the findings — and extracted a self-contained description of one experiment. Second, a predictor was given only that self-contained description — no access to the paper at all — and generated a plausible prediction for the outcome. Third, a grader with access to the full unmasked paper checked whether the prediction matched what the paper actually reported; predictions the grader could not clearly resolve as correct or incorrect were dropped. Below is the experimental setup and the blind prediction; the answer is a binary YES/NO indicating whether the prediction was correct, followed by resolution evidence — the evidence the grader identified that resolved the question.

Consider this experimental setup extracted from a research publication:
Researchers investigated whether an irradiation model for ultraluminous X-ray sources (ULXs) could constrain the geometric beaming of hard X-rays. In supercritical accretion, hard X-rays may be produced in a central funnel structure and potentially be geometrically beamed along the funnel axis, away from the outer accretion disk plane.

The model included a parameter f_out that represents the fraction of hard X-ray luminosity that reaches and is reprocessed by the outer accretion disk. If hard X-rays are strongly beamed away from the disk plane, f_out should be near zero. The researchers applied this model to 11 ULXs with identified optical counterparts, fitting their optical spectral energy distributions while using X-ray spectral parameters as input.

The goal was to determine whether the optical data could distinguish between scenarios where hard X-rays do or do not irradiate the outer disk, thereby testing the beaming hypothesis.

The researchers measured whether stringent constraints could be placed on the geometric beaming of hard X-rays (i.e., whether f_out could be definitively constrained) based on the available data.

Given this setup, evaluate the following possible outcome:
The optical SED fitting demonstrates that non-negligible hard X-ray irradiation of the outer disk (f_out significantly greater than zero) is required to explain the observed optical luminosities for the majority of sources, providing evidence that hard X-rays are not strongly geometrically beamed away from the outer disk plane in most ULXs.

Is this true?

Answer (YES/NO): NO